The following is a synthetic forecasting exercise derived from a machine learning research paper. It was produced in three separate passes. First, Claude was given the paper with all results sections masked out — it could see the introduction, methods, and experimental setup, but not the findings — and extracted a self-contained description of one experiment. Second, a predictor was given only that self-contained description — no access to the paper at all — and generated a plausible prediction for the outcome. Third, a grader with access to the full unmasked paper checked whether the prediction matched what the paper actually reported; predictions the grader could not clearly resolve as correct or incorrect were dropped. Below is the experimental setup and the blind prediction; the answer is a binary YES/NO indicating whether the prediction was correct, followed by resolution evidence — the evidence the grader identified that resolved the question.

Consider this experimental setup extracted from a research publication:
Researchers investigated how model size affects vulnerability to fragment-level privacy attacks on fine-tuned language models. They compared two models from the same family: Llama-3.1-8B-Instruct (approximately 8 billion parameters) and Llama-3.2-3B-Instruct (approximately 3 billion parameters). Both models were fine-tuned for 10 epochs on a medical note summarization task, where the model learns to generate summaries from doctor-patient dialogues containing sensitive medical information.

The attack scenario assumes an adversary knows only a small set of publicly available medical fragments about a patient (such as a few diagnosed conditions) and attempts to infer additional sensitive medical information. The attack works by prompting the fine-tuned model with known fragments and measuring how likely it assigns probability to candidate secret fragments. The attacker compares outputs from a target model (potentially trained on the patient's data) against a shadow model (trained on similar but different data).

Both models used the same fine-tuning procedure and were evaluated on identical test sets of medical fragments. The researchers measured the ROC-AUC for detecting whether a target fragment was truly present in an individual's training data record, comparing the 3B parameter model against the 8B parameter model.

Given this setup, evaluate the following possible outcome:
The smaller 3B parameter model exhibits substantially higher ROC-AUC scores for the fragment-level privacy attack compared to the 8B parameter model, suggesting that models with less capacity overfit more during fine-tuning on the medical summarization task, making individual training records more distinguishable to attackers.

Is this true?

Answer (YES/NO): NO